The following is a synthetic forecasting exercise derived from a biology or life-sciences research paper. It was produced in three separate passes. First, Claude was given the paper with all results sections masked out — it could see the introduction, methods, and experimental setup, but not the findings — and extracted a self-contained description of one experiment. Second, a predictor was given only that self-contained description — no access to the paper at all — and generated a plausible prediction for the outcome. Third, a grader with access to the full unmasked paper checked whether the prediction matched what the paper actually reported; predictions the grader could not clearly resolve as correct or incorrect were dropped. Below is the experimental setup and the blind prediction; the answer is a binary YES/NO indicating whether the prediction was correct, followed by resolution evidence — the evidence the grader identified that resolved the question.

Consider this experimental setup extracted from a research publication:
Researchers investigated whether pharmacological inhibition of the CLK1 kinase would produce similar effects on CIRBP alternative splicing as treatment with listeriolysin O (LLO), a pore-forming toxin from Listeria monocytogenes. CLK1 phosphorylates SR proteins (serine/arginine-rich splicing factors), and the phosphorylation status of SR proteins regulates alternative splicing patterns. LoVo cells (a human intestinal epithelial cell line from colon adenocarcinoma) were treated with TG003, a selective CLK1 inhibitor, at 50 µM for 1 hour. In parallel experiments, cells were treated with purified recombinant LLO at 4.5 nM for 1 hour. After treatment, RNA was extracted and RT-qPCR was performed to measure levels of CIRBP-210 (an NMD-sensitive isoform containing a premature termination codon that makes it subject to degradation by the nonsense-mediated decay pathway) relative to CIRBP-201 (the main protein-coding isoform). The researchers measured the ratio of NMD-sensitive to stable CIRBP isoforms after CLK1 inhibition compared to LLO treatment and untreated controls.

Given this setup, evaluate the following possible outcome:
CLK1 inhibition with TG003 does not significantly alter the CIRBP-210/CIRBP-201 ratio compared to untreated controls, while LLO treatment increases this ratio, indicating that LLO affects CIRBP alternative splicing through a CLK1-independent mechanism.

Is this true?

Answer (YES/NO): NO